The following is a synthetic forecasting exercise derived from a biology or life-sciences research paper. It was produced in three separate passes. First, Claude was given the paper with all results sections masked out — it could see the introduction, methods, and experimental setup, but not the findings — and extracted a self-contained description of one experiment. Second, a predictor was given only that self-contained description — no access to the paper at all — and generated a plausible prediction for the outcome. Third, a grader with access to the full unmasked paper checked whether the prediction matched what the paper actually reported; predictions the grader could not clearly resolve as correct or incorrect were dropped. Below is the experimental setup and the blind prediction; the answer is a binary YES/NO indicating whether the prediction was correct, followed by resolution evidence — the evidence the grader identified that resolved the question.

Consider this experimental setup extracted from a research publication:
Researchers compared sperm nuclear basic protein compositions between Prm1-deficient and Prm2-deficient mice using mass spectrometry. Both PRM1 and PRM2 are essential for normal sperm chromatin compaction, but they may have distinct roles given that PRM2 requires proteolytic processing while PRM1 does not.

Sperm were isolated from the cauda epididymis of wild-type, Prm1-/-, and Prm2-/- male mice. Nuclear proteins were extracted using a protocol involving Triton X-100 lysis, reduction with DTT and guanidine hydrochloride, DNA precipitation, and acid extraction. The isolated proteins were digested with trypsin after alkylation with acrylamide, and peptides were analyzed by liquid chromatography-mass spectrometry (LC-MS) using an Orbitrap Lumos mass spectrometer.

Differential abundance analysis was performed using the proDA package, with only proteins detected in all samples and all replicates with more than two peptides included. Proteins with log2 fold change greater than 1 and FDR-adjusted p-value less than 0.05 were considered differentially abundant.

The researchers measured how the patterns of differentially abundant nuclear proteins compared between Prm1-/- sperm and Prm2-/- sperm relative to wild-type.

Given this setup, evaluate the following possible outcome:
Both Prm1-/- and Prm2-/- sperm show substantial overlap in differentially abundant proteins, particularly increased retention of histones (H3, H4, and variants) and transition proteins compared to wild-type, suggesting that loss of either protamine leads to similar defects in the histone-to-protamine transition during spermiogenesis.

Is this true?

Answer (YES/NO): NO